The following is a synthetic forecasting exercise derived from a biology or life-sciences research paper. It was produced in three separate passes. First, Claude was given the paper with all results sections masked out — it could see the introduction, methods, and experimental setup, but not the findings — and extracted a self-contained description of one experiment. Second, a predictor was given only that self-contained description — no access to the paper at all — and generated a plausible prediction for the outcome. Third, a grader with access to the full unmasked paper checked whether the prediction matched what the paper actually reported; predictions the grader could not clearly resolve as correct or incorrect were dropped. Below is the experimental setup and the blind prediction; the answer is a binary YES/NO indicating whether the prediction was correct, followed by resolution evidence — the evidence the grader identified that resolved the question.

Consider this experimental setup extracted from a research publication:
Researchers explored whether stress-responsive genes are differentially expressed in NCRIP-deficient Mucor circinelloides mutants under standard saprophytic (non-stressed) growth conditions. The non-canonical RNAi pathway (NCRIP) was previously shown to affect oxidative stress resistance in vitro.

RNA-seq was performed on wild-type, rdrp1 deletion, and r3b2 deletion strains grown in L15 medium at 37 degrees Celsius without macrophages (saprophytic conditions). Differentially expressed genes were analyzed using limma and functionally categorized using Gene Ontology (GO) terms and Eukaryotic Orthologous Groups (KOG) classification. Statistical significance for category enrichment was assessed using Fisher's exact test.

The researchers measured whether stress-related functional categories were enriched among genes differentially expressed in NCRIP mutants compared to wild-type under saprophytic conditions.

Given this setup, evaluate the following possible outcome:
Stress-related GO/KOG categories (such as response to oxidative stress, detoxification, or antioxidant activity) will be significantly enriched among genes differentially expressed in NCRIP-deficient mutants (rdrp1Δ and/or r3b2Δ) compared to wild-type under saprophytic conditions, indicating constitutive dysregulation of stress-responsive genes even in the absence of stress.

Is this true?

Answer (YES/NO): NO